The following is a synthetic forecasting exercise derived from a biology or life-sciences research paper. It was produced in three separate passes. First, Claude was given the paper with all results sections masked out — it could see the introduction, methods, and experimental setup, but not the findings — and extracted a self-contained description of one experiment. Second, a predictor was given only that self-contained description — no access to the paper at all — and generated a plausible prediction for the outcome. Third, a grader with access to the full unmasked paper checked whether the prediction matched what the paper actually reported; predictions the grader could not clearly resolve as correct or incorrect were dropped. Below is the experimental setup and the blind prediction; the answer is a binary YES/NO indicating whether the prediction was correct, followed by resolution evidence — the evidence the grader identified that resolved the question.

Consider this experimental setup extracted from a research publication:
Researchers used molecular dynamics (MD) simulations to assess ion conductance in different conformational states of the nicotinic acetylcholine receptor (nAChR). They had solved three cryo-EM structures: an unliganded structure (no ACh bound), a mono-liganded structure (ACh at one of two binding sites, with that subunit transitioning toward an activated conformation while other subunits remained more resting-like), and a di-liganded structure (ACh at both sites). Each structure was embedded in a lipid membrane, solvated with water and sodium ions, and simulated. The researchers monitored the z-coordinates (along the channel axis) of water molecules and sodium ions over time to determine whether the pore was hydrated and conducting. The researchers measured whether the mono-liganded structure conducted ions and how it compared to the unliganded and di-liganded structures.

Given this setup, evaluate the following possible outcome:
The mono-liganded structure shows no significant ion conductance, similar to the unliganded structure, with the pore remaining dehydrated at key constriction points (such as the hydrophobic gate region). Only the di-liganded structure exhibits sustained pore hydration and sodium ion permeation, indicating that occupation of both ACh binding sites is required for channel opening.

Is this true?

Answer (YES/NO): NO